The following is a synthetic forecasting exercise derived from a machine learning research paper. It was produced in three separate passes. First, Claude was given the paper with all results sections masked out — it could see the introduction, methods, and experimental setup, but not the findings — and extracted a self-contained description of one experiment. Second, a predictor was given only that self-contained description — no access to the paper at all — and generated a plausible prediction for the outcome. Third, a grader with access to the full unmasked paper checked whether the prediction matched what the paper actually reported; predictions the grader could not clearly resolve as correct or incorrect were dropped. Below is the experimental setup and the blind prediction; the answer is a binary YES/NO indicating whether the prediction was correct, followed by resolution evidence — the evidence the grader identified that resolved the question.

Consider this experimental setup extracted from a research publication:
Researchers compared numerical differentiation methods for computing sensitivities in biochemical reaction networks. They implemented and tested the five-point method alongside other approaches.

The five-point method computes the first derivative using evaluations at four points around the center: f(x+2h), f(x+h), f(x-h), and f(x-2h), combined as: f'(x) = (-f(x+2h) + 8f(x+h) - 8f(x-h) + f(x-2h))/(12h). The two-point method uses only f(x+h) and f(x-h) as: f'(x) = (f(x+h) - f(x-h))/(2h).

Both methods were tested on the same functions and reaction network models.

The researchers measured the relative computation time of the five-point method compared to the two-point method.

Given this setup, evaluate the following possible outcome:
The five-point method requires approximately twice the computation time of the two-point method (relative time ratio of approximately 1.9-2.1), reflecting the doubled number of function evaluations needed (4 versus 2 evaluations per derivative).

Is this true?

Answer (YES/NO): NO